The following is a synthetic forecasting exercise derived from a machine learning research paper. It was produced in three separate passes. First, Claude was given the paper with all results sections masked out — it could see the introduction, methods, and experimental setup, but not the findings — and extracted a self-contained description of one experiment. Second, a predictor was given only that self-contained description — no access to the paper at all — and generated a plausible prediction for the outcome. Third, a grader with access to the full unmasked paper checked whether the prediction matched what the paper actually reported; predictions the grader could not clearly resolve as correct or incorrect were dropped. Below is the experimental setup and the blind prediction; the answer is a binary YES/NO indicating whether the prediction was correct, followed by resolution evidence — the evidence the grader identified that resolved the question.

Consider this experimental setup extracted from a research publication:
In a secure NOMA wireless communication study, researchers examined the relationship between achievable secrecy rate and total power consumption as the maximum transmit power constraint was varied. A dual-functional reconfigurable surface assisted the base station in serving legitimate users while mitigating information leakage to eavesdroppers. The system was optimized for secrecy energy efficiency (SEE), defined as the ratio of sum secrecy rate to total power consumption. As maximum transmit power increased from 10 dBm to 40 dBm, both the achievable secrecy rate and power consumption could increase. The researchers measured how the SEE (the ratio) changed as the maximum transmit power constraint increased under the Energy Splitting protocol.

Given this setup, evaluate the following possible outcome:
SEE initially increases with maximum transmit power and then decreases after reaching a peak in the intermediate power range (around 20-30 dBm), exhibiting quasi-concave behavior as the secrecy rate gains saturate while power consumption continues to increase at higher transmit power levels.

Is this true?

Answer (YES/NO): NO